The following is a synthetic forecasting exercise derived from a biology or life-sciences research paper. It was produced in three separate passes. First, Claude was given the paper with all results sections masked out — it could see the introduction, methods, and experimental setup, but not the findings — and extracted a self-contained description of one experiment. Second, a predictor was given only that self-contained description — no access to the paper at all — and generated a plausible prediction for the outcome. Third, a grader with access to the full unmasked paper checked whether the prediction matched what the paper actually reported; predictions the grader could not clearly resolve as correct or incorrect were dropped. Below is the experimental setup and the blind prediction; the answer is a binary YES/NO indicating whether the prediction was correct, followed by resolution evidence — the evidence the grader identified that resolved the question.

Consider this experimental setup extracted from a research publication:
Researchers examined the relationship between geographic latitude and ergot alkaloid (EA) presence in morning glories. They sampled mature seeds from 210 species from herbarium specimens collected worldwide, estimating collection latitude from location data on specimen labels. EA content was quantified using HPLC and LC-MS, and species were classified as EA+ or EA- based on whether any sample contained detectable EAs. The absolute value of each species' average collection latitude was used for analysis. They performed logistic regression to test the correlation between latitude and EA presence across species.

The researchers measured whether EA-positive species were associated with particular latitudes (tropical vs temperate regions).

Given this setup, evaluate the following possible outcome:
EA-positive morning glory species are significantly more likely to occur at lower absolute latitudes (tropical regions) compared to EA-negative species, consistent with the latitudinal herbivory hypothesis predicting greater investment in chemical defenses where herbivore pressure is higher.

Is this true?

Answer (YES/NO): NO